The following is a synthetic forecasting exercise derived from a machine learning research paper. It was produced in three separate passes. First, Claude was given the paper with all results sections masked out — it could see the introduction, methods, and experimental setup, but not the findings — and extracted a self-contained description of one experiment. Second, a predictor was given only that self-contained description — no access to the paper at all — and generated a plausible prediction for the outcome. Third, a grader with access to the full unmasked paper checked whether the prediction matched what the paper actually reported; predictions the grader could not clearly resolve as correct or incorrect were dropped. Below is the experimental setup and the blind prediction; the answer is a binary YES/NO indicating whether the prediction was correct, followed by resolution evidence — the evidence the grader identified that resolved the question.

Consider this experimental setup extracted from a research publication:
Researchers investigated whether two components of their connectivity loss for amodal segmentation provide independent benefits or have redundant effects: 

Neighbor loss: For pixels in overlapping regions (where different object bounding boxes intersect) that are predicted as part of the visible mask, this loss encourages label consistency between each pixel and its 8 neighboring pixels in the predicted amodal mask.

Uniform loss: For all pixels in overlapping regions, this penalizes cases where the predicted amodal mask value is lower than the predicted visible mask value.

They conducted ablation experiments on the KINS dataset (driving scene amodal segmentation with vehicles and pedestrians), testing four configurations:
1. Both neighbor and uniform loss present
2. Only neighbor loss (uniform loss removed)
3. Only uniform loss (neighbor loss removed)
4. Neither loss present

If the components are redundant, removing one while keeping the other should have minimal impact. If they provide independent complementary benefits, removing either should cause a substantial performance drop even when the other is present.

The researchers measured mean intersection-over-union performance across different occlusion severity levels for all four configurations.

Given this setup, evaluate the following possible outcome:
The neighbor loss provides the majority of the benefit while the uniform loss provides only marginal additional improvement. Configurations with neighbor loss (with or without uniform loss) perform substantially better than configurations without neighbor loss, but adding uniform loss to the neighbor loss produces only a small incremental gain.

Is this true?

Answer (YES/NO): NO